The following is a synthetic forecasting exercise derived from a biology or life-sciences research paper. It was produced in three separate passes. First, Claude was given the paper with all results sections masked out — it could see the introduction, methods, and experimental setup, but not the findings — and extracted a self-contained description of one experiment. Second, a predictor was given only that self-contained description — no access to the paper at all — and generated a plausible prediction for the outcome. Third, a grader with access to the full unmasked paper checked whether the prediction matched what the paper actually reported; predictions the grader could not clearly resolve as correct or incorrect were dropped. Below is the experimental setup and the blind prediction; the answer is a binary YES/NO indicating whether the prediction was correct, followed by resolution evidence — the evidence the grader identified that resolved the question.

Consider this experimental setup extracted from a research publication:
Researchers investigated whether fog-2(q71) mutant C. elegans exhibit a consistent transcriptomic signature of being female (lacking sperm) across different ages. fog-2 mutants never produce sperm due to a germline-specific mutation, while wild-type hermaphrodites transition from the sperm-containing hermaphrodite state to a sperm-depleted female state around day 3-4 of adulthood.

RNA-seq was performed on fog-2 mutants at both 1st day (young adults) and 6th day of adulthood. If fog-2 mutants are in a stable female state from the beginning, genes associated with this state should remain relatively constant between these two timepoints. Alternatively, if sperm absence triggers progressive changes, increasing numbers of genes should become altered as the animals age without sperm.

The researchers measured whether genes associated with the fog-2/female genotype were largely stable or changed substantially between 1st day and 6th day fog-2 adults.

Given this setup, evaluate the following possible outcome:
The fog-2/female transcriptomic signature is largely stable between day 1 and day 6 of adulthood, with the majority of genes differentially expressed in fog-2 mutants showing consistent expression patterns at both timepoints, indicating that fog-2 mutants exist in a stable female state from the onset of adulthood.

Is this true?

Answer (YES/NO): YES